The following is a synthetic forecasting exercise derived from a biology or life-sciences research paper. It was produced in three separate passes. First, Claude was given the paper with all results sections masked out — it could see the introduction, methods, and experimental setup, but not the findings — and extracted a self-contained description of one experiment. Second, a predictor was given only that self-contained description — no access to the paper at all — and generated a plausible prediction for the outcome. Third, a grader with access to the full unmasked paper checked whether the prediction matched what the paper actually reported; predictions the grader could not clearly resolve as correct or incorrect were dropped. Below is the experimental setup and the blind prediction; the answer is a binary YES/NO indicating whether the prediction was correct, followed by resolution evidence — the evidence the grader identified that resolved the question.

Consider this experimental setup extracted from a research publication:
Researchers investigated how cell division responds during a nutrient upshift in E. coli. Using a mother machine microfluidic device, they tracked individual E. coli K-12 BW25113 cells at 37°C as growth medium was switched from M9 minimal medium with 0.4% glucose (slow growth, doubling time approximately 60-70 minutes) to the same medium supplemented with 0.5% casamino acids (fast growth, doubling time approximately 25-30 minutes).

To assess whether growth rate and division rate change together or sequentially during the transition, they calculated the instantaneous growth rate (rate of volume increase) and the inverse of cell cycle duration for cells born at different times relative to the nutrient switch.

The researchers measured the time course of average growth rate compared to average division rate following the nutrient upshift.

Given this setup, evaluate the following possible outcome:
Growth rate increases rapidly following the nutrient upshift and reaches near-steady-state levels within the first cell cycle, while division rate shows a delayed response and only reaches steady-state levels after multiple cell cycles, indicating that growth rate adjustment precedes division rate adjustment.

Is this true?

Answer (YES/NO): NO